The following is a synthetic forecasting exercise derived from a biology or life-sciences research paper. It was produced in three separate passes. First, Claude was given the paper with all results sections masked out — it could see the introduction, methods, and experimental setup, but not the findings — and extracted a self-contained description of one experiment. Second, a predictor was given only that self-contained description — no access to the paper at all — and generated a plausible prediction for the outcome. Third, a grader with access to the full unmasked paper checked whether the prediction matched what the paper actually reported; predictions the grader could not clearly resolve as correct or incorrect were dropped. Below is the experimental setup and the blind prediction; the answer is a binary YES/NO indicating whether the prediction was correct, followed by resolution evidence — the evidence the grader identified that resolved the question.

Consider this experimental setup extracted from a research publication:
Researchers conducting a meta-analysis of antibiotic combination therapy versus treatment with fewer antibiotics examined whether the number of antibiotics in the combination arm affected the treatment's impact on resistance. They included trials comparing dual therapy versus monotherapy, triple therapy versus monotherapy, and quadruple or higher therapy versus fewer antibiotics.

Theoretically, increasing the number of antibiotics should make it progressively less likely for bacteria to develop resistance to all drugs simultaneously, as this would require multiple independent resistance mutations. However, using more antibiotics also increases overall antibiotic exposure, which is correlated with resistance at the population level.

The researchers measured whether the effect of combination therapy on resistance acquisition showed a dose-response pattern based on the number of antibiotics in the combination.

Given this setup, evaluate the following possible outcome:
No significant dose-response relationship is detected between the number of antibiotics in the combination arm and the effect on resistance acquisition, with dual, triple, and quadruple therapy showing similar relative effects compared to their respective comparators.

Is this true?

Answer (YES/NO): YES